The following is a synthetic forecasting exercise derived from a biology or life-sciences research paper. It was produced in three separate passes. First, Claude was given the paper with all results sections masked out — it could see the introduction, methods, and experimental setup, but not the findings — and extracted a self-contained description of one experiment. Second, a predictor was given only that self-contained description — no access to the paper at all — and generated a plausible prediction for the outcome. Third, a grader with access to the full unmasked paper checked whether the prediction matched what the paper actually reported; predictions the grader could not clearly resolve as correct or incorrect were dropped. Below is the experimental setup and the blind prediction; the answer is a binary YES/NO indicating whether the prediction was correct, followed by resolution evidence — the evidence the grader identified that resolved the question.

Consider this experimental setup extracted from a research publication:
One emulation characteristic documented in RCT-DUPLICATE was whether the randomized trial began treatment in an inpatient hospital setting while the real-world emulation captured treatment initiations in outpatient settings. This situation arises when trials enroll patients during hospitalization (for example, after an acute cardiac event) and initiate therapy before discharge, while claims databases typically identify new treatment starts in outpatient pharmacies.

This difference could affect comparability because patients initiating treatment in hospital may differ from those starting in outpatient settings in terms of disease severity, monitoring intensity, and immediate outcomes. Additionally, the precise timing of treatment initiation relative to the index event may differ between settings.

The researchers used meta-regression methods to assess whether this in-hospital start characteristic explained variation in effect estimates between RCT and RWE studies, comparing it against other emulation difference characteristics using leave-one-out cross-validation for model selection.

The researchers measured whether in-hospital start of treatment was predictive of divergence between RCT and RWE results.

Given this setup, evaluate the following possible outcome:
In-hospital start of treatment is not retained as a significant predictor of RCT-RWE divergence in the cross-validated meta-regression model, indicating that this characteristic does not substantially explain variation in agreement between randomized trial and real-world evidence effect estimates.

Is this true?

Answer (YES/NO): NO